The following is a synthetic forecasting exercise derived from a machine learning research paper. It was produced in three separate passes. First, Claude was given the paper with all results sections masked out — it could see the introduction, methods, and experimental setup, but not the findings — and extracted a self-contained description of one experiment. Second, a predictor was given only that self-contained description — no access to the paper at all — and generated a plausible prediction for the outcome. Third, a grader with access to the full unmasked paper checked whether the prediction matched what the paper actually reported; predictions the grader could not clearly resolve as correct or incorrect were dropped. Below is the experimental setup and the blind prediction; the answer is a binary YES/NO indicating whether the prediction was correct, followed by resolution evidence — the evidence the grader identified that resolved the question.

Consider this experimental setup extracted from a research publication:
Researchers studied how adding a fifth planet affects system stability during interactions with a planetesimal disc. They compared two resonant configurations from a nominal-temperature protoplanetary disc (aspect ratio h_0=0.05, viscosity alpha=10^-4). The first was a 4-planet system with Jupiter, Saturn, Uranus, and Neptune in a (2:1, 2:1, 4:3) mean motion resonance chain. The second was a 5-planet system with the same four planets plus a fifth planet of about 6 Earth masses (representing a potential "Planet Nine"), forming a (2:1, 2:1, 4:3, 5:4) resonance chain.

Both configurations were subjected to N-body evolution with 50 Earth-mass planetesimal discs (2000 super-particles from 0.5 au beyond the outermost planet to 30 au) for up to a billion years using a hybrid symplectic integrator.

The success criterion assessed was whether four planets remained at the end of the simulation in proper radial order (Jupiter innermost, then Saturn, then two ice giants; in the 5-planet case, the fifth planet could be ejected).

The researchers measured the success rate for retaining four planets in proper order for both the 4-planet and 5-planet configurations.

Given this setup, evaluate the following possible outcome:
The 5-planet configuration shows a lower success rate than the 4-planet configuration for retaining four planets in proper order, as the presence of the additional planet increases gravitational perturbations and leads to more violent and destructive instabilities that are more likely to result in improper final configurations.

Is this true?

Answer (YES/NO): NO